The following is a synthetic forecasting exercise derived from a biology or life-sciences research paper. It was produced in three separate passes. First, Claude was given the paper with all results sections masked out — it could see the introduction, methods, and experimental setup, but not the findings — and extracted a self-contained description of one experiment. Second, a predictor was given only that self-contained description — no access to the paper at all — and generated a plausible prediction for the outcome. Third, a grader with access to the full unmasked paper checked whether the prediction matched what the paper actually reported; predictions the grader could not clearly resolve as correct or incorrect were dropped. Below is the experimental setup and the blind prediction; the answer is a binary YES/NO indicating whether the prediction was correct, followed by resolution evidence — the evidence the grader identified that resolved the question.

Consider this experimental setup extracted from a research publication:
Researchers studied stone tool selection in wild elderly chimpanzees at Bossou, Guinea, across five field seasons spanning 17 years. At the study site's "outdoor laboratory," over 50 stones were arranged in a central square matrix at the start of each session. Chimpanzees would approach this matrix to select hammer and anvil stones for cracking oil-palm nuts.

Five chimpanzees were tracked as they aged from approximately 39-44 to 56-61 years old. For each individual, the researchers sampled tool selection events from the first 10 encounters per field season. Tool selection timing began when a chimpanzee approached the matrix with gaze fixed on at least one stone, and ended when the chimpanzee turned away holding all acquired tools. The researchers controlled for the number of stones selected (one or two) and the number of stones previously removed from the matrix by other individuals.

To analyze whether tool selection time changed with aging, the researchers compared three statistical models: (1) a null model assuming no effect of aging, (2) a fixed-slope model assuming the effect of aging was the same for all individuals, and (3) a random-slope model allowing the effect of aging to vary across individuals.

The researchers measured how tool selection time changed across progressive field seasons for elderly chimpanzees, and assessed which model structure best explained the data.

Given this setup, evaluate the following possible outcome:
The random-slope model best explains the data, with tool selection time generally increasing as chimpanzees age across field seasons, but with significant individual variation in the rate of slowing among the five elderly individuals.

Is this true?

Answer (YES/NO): NO